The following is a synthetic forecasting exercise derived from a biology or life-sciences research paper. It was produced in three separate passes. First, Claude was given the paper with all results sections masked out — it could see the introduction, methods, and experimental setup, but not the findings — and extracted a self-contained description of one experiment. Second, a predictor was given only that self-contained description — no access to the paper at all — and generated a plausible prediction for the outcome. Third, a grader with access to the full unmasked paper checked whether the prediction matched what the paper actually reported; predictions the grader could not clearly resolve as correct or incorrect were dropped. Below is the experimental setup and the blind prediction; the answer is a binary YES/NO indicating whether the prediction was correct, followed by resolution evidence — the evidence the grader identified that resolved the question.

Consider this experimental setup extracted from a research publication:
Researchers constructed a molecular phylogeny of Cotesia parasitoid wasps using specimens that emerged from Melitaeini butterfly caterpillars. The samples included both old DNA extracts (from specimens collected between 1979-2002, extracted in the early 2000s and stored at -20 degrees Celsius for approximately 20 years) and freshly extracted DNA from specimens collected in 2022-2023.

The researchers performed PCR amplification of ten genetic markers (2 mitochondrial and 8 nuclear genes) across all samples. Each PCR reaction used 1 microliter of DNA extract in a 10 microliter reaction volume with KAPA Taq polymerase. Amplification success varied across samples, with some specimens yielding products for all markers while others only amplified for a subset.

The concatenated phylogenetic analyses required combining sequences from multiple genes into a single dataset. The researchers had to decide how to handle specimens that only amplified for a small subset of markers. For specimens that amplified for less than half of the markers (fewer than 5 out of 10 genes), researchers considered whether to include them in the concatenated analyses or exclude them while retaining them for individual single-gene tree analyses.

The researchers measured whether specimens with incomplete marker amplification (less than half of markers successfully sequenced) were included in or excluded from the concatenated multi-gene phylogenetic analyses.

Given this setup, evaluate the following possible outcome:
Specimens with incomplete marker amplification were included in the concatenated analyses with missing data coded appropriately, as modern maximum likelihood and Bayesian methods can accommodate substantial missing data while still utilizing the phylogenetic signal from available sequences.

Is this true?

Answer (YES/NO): NO